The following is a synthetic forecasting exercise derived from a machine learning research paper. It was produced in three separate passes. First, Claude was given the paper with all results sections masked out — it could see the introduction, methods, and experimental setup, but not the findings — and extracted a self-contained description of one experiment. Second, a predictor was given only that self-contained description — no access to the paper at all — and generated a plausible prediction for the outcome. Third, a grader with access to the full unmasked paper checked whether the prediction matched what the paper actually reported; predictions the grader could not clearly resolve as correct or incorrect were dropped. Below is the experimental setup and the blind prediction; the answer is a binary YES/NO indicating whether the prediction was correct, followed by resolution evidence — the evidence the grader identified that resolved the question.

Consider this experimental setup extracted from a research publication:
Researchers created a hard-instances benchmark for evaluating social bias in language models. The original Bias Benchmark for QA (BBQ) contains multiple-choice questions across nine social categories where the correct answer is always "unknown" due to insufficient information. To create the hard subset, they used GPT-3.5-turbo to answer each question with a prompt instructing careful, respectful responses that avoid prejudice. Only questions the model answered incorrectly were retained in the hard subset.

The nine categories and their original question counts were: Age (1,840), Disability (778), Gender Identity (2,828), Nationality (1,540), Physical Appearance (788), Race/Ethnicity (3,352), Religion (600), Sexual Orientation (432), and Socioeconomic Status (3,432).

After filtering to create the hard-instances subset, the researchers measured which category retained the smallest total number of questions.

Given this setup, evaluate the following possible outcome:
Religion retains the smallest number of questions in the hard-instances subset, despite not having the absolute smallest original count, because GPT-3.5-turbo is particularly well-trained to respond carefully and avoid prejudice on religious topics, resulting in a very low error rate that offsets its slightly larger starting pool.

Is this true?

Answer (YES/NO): NO